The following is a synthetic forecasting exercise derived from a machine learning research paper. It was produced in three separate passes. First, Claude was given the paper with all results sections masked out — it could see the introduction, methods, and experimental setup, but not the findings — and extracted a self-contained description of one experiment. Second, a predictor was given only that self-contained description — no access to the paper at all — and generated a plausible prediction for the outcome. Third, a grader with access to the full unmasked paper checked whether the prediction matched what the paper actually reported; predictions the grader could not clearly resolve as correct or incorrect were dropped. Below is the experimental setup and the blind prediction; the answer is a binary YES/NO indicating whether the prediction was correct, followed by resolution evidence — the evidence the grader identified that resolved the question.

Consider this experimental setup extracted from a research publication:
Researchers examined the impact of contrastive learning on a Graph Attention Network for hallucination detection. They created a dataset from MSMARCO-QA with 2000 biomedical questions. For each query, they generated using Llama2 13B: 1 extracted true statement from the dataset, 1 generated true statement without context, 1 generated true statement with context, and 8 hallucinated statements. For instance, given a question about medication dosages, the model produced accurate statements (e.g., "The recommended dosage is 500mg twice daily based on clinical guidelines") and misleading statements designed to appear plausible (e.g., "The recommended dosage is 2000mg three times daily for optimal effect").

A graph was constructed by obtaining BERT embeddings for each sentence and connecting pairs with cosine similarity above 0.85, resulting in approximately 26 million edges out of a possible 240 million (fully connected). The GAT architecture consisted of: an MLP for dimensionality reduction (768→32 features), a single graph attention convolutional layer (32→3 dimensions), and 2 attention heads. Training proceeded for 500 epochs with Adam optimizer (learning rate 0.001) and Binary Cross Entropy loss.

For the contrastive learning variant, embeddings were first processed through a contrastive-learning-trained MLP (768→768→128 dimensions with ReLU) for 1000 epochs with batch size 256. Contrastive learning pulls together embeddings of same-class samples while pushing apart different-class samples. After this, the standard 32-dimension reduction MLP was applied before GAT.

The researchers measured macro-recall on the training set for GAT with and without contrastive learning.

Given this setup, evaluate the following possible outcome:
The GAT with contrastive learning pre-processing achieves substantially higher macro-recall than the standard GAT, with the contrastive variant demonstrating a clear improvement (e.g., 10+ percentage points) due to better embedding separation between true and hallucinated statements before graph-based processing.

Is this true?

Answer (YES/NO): YES